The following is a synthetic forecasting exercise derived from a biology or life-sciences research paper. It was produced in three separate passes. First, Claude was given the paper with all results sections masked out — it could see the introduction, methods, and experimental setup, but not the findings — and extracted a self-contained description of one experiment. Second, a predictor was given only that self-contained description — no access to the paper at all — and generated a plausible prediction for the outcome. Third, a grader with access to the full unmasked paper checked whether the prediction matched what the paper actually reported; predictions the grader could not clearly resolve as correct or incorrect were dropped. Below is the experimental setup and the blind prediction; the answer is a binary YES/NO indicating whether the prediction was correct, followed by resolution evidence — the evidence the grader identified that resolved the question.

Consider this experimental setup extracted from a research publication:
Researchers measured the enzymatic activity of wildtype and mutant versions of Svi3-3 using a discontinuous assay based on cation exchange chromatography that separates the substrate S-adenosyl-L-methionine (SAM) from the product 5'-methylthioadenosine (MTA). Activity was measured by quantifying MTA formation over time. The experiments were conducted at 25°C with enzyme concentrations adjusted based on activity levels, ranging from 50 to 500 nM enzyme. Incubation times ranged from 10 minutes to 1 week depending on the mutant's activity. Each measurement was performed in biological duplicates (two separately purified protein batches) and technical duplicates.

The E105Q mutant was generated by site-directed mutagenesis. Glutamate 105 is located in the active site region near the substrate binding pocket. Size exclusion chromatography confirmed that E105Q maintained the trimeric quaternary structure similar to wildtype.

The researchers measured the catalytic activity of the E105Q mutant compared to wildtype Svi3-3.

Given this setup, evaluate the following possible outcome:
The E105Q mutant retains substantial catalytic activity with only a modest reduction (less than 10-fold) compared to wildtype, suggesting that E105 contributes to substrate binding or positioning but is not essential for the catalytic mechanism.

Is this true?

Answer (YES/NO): YES